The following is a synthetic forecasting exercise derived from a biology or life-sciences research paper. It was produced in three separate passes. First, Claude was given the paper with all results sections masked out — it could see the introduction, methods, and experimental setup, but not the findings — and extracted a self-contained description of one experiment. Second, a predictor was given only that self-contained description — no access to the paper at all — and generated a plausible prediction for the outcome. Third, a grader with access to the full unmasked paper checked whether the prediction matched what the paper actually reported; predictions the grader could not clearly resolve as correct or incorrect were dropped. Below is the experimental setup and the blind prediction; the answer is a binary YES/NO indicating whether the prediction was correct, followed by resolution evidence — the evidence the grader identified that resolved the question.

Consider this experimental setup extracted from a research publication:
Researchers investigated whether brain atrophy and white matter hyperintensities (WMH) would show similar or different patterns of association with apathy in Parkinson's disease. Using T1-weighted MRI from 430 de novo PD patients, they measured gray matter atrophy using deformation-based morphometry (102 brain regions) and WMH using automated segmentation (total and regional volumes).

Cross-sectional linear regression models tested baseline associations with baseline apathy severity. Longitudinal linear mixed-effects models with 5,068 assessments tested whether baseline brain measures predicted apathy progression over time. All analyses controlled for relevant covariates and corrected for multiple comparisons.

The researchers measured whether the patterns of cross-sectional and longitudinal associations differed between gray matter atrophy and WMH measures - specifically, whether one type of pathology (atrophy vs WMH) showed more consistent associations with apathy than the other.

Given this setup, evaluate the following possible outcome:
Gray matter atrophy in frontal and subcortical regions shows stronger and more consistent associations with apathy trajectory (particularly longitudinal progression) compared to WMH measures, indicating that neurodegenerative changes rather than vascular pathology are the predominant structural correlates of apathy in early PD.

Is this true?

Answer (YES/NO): NO